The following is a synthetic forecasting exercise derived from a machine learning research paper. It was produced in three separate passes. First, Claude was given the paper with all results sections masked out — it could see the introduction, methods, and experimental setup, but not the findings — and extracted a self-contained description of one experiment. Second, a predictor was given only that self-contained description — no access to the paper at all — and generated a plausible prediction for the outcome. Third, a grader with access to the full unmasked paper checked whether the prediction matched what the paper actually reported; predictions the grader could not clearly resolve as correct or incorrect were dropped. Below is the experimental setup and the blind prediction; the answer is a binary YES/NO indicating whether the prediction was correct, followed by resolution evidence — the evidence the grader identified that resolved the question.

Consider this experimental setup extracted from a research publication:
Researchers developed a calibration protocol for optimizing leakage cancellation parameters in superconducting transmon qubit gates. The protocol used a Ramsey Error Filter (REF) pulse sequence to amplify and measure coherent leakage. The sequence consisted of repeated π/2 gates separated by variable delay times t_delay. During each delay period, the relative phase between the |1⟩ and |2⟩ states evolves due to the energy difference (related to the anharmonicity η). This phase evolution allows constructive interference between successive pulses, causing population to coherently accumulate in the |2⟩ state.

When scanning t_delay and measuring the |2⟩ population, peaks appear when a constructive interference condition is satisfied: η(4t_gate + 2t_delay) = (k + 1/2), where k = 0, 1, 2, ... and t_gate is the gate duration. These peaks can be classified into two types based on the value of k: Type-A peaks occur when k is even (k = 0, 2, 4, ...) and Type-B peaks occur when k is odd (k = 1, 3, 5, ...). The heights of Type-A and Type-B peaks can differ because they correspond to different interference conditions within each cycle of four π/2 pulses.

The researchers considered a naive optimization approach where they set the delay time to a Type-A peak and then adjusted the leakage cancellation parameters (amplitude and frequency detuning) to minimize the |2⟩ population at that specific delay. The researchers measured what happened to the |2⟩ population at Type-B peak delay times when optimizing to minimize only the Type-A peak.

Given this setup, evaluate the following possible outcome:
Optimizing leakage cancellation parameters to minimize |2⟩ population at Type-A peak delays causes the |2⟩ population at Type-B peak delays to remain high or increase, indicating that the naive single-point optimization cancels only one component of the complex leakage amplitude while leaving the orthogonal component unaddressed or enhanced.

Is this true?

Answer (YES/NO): YES